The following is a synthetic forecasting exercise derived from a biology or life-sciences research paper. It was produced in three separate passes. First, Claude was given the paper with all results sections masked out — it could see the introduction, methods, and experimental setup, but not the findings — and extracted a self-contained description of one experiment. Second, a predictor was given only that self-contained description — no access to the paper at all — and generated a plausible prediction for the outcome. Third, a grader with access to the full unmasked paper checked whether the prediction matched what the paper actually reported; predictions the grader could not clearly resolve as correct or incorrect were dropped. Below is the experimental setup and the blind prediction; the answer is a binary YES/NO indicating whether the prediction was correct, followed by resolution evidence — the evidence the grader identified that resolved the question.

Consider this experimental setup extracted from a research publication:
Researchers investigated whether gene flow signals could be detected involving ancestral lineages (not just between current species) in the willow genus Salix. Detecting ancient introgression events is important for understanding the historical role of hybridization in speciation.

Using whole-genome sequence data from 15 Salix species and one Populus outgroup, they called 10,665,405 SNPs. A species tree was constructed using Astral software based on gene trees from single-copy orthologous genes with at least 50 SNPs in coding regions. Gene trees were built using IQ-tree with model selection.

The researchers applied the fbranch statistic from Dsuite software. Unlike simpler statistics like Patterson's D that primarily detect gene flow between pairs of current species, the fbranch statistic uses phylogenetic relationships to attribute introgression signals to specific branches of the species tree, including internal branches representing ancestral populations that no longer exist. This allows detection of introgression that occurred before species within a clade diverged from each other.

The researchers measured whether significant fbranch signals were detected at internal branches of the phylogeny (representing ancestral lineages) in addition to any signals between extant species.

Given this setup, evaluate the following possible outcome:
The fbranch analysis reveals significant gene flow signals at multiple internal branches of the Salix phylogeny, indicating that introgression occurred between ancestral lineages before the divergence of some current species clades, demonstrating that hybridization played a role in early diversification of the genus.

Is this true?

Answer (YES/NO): YES